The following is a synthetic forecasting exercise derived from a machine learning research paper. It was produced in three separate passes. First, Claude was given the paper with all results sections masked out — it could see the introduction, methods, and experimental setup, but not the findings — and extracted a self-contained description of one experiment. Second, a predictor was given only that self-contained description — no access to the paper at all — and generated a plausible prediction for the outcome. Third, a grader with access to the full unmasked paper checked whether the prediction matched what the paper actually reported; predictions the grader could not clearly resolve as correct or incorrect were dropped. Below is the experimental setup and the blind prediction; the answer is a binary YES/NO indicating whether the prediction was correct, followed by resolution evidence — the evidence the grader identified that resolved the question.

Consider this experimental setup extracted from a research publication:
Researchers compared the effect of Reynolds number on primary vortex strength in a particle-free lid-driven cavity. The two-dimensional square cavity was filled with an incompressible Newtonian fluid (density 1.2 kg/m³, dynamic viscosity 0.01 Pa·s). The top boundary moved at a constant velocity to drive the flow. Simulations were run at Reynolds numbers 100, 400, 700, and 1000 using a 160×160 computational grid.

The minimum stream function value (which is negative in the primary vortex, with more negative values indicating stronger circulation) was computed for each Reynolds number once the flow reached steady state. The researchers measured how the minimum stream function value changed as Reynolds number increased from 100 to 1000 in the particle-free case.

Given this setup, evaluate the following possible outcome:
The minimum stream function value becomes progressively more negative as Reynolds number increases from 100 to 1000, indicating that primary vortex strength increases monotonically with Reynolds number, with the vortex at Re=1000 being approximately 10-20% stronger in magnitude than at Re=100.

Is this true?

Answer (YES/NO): YES